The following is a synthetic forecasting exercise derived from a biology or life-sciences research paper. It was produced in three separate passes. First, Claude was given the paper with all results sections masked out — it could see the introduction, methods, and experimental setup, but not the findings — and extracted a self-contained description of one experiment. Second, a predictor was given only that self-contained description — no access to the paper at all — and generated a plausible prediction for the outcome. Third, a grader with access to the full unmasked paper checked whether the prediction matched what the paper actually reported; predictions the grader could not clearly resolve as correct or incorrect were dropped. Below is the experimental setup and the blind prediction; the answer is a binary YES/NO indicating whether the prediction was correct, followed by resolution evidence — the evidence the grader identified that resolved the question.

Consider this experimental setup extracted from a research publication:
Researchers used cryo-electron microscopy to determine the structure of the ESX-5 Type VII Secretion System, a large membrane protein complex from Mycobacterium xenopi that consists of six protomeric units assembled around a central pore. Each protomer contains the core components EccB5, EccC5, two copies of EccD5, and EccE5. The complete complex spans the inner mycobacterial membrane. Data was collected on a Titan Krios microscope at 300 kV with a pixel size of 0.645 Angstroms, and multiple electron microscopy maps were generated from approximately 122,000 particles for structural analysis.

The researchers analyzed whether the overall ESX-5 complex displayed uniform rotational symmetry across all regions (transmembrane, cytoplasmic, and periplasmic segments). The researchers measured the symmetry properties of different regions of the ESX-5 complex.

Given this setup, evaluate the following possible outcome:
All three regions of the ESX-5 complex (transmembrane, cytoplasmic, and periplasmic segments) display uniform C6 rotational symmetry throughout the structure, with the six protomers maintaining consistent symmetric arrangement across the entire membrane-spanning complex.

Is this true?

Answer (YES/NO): NO